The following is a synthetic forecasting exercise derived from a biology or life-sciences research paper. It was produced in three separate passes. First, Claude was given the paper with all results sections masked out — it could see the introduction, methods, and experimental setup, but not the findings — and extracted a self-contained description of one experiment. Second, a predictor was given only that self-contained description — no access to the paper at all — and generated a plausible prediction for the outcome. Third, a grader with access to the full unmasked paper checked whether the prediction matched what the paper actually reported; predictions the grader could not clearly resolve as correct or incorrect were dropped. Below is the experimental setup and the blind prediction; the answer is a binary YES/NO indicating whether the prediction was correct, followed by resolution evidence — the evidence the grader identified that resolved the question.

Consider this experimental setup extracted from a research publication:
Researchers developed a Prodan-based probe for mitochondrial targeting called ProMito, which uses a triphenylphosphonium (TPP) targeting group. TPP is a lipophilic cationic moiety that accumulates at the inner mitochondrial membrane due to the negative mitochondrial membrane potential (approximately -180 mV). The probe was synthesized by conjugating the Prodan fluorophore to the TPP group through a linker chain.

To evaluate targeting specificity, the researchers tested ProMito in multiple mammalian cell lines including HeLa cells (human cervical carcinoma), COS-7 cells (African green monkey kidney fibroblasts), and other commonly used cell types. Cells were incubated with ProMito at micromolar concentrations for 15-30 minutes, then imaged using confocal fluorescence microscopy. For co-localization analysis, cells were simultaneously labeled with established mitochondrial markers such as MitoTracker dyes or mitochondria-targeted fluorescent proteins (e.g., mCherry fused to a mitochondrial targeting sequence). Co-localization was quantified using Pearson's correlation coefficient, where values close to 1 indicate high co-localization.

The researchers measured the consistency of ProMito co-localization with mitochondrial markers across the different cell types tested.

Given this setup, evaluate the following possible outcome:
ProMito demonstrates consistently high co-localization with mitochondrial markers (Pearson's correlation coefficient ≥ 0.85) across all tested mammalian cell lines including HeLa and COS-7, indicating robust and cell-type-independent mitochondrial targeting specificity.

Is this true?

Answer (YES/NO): NO